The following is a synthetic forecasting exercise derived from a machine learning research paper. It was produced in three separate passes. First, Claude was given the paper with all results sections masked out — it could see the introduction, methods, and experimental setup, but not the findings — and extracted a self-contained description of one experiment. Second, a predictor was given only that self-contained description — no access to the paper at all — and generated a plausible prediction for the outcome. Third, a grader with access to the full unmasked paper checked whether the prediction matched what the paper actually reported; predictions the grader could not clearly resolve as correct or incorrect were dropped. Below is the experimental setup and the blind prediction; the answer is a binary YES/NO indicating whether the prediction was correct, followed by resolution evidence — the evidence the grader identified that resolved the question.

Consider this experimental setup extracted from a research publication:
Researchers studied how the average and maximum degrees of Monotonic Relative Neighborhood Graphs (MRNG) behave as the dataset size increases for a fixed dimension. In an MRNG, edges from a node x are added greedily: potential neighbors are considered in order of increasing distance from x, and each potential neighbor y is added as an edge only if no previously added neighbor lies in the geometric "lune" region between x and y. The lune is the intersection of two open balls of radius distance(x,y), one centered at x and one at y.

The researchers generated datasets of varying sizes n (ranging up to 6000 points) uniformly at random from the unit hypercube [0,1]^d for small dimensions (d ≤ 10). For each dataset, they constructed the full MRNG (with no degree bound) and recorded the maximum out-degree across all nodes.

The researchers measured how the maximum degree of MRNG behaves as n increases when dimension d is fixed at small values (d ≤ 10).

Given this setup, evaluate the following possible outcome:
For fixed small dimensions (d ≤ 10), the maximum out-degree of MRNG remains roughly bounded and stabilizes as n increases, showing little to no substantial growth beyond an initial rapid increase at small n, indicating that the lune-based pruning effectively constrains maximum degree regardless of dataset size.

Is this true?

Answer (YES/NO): YES